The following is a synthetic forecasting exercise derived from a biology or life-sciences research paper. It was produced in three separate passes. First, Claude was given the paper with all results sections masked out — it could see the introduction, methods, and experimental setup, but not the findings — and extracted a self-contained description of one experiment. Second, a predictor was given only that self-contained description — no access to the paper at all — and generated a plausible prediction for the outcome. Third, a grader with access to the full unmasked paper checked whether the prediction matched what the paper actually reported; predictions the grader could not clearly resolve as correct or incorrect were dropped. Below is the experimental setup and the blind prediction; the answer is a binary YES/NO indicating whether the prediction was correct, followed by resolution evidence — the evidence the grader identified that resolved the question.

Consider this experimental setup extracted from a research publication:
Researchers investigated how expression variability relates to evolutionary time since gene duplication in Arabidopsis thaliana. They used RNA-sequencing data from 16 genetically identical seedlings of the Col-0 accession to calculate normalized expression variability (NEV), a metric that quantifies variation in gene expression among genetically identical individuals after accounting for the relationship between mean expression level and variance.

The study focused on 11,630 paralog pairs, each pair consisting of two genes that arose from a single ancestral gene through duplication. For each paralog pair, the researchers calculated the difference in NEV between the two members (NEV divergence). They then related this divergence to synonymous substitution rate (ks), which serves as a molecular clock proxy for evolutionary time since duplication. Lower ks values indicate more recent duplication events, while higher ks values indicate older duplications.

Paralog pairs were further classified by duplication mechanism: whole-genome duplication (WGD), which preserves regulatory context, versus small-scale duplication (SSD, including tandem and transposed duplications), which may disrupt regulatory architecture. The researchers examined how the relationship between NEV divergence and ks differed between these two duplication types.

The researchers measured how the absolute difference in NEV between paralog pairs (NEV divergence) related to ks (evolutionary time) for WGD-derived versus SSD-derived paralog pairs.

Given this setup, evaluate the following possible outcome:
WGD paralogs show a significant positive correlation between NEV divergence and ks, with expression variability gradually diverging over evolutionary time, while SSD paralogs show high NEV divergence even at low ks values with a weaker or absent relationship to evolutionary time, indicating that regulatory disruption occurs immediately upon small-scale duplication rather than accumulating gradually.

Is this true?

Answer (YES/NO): NO